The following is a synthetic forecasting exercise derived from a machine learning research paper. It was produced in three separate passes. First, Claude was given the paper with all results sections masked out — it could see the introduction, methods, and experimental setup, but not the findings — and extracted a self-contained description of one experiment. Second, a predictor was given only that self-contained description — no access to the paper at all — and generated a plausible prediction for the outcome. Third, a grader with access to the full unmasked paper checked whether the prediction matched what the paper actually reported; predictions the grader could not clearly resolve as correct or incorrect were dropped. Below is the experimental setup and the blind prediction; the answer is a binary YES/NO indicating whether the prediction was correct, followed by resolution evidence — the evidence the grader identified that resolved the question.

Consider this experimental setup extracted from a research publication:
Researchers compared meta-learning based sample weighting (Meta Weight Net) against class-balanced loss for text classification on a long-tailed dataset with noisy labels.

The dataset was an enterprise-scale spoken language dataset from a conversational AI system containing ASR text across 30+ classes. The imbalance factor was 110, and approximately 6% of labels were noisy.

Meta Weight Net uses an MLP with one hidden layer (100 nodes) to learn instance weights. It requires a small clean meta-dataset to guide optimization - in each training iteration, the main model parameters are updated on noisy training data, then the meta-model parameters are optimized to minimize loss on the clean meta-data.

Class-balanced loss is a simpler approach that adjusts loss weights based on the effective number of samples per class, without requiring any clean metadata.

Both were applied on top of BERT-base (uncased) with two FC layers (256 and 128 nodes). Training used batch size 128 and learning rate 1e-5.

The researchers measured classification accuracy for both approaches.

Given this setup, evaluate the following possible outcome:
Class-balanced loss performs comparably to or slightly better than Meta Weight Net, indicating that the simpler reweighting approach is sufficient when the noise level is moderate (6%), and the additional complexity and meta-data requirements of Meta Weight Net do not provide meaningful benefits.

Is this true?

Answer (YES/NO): NO